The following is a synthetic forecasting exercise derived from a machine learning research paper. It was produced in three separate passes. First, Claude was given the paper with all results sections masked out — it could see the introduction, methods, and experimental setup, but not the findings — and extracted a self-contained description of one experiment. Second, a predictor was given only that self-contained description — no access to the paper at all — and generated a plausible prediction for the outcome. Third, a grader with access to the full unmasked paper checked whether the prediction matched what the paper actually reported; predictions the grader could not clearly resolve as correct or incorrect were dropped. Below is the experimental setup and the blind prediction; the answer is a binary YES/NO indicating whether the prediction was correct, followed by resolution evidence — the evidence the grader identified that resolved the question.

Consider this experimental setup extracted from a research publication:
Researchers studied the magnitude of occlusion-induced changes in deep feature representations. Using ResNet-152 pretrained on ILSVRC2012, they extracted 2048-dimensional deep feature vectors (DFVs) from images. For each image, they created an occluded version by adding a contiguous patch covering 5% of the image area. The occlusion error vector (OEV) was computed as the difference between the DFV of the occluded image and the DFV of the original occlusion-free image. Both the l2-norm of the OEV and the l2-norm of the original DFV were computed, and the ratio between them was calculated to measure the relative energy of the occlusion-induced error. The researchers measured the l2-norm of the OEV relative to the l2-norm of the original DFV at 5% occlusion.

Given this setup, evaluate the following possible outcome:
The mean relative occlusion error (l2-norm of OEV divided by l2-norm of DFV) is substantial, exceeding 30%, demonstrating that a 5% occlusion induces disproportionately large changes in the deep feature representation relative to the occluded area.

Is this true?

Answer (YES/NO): YES